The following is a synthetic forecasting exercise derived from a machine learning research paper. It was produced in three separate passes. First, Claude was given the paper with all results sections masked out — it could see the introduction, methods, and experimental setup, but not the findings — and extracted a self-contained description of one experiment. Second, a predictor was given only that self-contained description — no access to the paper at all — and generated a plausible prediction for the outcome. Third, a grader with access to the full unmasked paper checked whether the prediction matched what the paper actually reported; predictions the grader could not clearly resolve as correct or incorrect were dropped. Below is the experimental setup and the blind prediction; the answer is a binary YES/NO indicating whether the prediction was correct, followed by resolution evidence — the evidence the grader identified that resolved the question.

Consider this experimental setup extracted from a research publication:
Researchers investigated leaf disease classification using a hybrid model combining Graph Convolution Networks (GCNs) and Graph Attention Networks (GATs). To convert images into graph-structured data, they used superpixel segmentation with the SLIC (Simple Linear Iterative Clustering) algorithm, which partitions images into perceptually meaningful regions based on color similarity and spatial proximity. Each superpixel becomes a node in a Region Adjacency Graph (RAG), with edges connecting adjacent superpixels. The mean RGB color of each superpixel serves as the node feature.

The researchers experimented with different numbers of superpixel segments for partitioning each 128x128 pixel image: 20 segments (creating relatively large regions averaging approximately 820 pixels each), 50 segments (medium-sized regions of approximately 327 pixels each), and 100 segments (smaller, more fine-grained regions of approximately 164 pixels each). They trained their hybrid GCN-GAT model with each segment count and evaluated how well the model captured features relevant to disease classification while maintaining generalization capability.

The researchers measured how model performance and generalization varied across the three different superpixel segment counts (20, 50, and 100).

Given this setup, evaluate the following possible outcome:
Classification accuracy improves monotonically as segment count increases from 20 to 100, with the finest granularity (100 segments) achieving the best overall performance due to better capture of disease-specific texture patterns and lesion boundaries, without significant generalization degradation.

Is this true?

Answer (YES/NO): NO